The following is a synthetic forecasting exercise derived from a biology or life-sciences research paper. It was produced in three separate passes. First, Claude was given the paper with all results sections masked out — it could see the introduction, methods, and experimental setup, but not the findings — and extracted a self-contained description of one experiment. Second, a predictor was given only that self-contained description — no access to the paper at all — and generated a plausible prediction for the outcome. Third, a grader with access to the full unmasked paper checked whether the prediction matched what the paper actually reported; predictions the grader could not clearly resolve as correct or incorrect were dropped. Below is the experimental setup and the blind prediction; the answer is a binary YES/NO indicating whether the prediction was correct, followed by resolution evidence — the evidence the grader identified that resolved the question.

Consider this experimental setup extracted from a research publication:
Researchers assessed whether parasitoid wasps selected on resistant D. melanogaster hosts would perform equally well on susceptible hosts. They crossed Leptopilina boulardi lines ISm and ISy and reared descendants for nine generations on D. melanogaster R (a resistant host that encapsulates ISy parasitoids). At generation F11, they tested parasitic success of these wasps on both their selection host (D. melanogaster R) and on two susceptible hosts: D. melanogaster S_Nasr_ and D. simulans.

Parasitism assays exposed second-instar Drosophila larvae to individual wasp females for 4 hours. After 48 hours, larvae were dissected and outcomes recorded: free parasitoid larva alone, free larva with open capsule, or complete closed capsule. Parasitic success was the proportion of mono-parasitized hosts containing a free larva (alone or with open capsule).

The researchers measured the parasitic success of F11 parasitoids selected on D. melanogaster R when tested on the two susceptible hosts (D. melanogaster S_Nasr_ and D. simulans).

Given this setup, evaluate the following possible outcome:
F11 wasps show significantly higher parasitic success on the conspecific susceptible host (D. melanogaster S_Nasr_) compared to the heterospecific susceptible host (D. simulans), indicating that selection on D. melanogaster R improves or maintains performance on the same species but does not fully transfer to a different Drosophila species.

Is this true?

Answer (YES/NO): NO